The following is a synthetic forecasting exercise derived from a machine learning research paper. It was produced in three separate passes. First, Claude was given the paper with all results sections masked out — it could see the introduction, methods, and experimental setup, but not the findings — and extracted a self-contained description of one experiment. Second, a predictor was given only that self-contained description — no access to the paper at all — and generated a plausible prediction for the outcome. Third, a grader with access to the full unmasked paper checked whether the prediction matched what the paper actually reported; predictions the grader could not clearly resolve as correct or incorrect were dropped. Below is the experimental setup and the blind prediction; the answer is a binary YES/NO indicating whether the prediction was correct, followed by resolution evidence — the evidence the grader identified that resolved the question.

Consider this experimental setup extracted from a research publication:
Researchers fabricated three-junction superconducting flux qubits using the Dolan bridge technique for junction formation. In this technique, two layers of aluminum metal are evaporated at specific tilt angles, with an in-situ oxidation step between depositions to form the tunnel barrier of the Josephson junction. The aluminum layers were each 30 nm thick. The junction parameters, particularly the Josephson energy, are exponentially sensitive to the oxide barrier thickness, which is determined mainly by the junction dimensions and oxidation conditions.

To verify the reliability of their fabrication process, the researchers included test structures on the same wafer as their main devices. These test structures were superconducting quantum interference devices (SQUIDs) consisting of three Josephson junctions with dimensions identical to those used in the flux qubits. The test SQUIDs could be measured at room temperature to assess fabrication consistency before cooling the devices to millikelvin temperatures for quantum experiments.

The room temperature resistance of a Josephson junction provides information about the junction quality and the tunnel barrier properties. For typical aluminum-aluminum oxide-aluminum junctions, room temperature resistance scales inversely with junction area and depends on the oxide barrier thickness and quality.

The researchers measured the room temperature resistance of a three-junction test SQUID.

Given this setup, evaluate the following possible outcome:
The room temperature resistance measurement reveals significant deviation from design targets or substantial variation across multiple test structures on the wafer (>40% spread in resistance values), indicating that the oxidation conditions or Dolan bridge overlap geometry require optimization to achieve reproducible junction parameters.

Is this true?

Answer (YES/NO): NO